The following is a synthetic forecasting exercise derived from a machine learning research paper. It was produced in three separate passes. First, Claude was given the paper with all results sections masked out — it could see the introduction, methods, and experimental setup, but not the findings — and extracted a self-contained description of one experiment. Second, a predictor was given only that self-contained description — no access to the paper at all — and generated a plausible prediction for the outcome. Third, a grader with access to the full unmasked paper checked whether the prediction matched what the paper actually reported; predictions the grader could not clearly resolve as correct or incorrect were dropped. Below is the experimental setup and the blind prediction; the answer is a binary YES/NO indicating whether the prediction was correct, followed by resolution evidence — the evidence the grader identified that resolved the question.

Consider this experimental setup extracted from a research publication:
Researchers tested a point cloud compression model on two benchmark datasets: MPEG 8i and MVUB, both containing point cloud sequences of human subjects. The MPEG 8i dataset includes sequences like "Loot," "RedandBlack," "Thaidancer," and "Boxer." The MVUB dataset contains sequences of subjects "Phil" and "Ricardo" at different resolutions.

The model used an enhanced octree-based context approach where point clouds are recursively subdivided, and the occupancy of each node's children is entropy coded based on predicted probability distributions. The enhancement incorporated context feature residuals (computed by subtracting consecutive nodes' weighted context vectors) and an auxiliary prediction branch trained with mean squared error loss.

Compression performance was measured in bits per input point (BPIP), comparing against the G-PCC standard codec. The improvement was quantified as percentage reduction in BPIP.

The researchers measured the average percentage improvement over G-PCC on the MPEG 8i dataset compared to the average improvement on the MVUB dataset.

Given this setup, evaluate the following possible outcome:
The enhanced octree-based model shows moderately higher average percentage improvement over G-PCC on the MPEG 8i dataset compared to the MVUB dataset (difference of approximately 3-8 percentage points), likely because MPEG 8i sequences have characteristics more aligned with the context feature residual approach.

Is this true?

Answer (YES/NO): NO